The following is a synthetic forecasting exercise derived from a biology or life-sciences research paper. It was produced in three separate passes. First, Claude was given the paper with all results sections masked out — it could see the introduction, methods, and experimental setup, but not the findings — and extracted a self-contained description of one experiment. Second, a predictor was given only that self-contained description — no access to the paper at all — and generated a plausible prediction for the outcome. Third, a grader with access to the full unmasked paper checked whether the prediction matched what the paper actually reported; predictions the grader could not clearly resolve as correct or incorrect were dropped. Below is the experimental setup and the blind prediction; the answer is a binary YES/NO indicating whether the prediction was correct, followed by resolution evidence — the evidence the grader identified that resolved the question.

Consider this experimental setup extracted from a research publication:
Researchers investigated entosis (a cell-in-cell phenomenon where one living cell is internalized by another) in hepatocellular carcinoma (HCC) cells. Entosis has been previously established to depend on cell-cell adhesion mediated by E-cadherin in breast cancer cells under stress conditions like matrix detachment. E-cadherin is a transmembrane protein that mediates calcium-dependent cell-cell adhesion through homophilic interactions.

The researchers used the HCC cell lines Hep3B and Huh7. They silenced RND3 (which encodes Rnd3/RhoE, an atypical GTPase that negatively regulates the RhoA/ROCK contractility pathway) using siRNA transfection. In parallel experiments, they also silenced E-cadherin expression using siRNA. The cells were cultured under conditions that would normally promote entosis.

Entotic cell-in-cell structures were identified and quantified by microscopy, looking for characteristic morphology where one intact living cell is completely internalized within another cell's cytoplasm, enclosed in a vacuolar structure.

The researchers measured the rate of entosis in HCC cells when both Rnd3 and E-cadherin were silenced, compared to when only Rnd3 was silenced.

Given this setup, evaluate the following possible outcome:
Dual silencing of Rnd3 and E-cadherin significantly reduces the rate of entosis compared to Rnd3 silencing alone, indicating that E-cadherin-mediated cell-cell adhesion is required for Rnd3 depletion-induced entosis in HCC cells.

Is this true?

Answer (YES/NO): NO